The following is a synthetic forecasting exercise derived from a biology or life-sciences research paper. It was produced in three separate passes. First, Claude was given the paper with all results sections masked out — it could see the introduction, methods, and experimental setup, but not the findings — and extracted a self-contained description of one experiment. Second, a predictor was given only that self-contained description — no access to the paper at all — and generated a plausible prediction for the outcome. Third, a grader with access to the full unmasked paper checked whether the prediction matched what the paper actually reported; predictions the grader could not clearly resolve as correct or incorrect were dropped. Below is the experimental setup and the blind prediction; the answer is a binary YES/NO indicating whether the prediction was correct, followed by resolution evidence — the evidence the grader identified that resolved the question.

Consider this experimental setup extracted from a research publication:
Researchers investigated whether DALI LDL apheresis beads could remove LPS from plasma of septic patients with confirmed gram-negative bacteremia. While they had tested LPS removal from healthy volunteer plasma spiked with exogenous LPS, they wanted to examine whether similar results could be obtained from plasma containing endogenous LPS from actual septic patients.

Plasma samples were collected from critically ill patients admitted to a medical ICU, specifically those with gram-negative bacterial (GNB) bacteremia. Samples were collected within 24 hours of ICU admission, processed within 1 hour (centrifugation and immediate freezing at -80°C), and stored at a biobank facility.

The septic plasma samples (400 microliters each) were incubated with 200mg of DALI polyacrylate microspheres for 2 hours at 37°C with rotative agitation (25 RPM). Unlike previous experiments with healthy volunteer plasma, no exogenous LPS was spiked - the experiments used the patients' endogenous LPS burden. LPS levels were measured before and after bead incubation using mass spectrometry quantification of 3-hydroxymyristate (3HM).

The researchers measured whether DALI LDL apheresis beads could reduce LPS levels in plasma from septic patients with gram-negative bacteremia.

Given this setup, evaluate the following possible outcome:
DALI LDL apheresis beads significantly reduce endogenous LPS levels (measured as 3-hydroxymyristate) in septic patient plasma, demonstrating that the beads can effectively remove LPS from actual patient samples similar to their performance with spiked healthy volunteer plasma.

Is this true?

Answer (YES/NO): YES